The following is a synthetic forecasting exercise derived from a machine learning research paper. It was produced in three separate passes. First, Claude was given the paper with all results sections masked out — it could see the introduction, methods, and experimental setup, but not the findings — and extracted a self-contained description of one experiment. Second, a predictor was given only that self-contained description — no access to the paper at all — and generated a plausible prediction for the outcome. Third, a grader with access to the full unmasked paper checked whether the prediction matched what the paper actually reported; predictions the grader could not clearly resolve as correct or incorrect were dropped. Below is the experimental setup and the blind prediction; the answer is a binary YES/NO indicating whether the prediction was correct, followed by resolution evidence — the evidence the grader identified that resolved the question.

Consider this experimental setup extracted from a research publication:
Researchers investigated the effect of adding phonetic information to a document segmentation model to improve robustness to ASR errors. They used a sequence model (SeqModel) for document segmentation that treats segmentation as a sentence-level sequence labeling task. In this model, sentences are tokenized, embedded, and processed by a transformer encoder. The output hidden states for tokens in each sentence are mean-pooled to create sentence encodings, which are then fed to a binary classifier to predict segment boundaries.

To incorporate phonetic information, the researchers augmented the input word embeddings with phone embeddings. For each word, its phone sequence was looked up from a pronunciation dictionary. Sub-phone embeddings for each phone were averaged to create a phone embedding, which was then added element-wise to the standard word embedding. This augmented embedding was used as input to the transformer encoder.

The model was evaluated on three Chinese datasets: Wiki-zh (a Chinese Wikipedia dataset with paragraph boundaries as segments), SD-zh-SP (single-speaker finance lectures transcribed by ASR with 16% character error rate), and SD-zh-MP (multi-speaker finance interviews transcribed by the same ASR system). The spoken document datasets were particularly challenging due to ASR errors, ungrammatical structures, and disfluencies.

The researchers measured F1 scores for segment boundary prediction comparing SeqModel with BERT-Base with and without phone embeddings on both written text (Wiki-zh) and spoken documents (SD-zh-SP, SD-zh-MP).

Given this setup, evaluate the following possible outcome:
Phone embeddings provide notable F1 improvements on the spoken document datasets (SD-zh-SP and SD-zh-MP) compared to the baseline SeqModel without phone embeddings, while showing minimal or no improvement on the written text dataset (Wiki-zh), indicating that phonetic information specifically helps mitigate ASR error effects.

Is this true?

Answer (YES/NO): YES